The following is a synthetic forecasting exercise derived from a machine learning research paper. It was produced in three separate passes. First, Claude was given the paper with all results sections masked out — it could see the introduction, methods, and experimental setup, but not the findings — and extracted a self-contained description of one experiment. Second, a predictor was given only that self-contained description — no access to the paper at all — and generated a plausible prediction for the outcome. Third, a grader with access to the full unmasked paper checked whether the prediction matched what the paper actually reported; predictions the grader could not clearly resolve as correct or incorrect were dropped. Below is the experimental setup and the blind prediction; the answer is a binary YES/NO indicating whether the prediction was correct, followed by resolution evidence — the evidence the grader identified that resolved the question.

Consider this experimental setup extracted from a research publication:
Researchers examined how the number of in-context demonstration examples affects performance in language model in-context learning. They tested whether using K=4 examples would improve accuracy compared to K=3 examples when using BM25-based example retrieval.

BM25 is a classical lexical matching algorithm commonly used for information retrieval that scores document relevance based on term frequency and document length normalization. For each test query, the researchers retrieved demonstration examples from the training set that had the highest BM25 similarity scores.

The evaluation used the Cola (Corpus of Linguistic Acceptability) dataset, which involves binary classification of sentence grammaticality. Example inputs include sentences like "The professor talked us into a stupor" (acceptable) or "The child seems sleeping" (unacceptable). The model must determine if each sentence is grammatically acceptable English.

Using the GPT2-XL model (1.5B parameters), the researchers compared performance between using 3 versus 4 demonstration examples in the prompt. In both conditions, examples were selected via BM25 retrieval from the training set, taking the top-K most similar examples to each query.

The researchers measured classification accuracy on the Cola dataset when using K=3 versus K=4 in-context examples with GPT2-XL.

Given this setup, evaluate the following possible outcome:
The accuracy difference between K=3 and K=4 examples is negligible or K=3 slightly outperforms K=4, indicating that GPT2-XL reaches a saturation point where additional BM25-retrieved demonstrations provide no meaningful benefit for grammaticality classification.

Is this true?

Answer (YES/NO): YES